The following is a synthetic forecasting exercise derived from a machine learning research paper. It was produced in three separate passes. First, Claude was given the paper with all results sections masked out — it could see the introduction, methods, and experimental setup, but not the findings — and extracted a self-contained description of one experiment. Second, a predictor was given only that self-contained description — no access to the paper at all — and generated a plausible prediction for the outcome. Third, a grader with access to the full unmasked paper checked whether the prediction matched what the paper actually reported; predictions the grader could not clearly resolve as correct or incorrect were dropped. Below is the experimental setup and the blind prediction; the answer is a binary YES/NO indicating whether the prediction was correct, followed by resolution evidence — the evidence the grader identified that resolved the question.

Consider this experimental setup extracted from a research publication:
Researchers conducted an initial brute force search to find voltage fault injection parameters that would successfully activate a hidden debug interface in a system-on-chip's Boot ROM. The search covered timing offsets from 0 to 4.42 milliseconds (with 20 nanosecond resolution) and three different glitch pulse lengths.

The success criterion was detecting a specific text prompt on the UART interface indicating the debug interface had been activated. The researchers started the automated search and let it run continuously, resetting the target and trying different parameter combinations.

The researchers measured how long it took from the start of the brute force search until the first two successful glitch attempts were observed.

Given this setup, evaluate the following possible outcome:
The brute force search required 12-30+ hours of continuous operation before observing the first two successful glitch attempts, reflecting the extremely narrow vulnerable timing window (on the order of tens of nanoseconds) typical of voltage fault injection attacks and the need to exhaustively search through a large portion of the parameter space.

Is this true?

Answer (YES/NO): NO